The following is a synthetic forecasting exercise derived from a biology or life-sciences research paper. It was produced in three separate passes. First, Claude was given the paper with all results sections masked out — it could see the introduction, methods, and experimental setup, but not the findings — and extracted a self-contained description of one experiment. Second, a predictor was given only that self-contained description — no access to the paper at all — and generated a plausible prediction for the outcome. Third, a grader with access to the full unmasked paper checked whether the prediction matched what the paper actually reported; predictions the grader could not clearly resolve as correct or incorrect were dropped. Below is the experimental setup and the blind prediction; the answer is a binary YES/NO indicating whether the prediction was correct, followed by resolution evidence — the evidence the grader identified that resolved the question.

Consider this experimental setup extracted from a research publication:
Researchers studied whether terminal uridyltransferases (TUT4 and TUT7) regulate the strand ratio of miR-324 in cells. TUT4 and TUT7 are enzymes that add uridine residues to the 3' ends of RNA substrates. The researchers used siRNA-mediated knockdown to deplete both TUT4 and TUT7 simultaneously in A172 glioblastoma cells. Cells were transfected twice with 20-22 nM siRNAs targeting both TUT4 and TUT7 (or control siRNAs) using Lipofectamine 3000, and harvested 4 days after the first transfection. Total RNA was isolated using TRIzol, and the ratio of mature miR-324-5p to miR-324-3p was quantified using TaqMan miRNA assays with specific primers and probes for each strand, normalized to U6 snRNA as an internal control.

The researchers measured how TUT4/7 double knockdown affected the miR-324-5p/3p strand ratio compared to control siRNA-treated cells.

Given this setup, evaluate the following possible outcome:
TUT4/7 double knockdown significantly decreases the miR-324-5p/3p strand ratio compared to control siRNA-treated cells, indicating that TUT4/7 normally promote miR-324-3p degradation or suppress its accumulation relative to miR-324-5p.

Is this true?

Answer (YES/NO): NO